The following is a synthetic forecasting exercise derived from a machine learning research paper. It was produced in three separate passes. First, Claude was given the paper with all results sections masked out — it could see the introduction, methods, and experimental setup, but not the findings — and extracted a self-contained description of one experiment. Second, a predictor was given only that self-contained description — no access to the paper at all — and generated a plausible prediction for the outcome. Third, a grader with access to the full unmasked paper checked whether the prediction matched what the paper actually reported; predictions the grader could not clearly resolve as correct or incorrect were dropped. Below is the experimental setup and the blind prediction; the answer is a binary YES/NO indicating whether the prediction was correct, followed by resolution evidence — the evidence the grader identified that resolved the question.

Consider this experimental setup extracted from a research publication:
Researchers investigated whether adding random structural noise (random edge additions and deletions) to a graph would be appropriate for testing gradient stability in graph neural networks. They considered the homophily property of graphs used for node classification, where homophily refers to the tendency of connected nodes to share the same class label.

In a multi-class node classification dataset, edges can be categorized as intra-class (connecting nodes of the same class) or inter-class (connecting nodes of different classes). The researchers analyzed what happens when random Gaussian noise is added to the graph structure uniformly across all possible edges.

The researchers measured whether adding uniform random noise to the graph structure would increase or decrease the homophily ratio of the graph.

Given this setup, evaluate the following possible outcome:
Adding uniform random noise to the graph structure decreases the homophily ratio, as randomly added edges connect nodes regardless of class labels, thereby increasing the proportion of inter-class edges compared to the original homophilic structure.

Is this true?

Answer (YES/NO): YES